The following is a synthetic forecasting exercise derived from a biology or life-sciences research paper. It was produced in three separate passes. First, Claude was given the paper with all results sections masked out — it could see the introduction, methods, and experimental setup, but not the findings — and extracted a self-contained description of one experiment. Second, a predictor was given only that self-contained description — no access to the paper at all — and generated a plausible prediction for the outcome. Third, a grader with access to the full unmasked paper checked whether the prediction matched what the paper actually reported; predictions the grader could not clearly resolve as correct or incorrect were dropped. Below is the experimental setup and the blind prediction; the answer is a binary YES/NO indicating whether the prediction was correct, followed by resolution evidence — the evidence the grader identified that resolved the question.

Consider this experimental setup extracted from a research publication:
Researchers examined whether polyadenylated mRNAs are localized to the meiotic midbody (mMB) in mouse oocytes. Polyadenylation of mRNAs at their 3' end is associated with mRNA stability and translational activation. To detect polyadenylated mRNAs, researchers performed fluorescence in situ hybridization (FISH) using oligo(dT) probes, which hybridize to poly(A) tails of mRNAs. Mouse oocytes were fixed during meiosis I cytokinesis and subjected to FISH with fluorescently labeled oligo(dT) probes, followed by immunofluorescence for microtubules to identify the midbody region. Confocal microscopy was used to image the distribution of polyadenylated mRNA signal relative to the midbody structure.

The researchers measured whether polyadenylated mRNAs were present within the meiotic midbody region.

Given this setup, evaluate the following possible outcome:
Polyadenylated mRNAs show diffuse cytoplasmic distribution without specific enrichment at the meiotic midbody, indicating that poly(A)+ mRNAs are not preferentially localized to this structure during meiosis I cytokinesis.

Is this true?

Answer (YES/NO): NO